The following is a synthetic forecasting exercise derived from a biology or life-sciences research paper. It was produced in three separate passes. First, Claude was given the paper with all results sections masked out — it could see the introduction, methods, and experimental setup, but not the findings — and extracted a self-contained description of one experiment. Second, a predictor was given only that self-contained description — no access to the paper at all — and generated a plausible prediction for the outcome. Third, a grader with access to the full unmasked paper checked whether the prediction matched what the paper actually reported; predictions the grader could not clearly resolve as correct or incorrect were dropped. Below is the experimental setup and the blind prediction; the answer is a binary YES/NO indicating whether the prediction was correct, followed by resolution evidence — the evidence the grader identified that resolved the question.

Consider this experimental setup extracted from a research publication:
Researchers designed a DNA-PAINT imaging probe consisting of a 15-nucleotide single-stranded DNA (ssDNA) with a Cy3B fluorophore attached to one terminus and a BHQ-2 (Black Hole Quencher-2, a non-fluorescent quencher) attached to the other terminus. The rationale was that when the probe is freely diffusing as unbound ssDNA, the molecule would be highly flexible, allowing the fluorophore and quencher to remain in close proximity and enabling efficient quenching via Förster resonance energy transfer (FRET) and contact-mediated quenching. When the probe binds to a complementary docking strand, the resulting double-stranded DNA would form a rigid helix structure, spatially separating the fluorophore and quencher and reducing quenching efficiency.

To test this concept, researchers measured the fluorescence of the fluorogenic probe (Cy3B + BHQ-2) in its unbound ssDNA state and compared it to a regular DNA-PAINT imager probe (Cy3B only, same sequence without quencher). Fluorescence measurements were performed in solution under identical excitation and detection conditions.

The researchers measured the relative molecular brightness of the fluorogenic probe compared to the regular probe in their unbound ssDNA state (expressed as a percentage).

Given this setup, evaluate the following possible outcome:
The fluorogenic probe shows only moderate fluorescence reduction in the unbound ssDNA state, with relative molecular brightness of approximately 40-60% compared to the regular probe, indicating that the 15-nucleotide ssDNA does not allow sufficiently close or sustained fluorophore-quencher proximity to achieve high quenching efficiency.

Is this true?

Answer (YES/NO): NO